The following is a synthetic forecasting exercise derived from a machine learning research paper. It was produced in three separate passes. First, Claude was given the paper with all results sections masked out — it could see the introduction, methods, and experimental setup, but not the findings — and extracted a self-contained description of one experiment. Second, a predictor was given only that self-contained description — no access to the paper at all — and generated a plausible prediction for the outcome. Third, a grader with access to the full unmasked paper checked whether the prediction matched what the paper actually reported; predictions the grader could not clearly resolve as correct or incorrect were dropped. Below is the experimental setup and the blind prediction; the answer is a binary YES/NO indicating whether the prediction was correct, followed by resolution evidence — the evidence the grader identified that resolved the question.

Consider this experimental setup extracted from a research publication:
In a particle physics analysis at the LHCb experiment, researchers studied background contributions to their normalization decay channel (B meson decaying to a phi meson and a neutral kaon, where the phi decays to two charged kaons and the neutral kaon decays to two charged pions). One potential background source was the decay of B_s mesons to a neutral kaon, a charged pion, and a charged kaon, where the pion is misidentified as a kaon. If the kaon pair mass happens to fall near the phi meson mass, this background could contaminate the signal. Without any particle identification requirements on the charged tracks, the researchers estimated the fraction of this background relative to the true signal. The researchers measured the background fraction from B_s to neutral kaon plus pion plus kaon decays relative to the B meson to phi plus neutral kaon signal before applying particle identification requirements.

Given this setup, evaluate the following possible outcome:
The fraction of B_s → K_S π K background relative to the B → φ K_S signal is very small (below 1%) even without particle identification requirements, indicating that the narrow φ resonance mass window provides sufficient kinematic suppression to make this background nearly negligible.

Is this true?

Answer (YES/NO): NO